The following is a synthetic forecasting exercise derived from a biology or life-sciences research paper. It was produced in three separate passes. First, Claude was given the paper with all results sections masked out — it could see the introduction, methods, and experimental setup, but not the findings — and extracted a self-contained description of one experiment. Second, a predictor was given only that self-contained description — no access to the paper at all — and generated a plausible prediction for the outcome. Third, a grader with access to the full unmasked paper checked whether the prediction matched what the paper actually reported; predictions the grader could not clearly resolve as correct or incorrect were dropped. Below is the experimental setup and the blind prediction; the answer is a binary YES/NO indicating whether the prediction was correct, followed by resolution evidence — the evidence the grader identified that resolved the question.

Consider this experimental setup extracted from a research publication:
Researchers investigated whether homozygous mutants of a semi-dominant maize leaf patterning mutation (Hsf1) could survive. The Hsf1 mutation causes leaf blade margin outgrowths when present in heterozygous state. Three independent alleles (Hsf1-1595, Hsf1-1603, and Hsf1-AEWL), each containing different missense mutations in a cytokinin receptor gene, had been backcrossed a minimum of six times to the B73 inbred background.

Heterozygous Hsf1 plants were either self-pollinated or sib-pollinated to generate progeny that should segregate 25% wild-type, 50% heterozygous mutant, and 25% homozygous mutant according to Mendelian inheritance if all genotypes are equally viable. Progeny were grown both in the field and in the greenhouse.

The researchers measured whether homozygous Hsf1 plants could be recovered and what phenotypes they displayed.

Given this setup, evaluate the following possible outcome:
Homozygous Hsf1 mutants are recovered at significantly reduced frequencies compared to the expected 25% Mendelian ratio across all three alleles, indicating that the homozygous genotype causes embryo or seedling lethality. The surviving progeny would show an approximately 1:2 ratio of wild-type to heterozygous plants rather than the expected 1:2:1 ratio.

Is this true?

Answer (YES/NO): NO